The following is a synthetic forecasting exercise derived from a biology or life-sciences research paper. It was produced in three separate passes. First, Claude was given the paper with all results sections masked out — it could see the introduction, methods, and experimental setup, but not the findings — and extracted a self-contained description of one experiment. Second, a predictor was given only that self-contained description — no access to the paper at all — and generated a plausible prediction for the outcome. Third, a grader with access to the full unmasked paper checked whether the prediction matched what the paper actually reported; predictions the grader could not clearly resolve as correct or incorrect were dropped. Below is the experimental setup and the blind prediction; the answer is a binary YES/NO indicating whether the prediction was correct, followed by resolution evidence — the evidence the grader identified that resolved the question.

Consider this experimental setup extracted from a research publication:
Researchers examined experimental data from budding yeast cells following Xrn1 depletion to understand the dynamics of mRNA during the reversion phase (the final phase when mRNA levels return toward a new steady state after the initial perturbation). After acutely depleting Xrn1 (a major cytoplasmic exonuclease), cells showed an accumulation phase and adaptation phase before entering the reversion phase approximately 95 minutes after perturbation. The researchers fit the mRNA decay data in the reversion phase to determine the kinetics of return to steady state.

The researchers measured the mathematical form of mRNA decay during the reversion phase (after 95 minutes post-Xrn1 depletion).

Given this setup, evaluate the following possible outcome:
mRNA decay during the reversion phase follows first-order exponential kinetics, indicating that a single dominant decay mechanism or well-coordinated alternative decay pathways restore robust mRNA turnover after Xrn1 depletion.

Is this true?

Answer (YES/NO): YES